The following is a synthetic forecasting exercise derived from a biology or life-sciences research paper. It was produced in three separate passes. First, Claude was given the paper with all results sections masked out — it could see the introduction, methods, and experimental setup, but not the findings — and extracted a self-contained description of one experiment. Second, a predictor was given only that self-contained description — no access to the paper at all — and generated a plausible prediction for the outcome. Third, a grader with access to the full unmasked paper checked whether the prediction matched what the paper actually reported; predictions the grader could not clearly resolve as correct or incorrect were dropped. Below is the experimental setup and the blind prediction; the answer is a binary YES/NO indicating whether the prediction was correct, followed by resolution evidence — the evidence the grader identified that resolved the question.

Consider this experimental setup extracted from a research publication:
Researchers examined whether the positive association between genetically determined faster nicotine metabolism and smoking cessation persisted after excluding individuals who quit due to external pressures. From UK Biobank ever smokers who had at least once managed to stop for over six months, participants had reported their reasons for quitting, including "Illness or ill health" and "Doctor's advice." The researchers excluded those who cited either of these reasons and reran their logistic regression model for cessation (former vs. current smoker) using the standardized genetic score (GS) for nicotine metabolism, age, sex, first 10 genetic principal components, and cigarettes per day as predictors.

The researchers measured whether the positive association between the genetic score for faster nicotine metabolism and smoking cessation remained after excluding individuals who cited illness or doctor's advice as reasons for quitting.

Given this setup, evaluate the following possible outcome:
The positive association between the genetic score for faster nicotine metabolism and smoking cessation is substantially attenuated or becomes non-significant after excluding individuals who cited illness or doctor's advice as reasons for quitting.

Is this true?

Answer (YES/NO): YES